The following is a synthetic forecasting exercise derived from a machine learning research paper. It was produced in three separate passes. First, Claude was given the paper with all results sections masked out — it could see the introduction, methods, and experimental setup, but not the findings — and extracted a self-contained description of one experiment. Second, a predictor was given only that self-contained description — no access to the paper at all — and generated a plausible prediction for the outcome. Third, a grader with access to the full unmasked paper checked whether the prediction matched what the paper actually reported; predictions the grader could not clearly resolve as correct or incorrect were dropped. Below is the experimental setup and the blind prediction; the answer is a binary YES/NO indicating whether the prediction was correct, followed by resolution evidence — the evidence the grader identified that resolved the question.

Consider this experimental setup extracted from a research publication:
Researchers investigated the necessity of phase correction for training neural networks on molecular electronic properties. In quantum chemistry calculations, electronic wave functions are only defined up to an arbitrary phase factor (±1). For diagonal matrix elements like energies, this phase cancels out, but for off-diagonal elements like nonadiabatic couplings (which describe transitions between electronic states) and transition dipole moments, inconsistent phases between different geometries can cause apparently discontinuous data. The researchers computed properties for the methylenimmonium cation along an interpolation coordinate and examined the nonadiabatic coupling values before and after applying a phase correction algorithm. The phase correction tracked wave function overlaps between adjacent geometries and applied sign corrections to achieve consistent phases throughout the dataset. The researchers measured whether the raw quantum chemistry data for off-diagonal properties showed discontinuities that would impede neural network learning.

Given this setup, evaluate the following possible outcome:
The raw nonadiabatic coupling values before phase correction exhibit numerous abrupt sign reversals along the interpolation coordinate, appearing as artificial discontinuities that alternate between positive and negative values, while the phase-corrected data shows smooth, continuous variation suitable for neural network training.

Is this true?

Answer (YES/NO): YES